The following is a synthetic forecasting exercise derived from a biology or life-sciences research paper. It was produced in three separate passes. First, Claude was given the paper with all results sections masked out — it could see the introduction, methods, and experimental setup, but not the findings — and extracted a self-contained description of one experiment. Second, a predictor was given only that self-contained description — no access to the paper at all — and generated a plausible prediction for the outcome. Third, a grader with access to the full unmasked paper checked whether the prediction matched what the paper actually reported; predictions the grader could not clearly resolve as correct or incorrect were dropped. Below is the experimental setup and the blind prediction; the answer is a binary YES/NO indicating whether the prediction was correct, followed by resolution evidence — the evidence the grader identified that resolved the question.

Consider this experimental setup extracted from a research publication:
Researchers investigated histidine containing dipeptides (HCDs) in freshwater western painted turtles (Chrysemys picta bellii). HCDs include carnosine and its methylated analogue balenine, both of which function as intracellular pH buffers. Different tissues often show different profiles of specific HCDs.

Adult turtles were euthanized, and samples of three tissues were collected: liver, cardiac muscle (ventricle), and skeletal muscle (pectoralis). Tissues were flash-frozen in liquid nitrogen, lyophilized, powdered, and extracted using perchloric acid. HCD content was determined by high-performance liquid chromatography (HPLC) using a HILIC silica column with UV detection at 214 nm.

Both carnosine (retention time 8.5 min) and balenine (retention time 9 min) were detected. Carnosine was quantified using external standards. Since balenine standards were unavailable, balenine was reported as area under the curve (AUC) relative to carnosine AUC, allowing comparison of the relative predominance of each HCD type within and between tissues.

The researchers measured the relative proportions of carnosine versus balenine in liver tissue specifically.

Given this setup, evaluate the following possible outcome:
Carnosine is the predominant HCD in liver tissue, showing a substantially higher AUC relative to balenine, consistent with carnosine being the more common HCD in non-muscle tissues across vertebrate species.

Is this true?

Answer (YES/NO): NO